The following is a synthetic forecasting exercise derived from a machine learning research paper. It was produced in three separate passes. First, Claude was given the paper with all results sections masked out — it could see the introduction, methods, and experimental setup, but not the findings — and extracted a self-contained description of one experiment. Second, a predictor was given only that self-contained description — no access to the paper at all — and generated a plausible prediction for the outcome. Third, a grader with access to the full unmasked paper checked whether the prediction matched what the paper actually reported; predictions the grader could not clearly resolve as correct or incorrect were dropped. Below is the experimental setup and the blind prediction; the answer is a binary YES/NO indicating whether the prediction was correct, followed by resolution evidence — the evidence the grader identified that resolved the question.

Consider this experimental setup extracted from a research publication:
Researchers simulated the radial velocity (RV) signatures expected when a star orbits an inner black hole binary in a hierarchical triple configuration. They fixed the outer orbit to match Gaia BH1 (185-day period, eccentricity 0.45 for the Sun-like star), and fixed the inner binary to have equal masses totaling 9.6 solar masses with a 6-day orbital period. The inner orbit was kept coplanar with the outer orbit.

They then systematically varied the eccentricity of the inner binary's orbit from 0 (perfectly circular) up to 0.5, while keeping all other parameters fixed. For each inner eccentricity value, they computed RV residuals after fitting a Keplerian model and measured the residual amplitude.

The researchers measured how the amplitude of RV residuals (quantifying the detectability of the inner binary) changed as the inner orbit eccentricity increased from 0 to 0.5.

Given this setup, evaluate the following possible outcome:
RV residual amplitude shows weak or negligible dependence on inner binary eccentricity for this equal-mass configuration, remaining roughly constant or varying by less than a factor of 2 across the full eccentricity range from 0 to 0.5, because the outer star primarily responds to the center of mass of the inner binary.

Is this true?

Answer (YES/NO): NO